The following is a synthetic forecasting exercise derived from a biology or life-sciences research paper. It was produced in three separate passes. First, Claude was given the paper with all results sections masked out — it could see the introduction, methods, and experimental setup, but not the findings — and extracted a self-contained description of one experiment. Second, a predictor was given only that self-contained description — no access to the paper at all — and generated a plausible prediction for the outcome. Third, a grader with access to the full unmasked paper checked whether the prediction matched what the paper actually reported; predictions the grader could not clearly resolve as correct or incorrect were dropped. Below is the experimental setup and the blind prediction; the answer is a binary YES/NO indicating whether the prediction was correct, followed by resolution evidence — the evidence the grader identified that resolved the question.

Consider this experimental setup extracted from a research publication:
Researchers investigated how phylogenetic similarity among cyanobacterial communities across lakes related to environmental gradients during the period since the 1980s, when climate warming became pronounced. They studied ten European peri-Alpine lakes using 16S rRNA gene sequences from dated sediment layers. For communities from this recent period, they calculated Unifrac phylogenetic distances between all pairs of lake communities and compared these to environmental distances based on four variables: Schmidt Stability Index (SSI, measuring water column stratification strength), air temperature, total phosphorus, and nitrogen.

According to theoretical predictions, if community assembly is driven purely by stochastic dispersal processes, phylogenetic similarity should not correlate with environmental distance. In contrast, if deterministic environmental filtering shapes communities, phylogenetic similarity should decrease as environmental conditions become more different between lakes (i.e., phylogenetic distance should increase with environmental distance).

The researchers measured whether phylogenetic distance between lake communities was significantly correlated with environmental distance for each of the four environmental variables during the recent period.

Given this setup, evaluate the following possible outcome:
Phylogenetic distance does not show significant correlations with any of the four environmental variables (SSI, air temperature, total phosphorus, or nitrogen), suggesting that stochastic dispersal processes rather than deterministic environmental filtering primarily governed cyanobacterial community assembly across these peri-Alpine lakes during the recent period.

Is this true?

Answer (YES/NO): NO